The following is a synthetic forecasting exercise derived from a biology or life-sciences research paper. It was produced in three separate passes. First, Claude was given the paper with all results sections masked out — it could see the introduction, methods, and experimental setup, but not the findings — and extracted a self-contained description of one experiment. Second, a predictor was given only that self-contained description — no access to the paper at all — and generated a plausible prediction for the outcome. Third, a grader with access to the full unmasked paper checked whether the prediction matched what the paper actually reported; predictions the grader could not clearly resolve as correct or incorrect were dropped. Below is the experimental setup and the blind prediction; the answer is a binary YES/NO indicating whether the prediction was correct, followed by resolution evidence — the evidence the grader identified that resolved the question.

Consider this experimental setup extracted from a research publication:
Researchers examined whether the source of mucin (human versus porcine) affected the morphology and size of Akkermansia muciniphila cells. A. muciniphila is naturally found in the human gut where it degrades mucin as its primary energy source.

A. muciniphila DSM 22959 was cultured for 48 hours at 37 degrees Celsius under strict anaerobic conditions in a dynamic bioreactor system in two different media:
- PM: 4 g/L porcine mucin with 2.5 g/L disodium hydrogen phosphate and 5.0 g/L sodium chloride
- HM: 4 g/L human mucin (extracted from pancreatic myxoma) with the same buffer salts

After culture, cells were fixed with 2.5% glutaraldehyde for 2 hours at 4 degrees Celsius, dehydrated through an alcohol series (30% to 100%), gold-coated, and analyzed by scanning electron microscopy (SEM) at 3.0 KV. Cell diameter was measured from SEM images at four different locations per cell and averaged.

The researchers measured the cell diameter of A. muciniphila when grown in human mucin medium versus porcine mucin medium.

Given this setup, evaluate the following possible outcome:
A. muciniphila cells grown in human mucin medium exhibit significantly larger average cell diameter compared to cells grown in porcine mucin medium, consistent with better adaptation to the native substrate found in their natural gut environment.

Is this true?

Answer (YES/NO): NO